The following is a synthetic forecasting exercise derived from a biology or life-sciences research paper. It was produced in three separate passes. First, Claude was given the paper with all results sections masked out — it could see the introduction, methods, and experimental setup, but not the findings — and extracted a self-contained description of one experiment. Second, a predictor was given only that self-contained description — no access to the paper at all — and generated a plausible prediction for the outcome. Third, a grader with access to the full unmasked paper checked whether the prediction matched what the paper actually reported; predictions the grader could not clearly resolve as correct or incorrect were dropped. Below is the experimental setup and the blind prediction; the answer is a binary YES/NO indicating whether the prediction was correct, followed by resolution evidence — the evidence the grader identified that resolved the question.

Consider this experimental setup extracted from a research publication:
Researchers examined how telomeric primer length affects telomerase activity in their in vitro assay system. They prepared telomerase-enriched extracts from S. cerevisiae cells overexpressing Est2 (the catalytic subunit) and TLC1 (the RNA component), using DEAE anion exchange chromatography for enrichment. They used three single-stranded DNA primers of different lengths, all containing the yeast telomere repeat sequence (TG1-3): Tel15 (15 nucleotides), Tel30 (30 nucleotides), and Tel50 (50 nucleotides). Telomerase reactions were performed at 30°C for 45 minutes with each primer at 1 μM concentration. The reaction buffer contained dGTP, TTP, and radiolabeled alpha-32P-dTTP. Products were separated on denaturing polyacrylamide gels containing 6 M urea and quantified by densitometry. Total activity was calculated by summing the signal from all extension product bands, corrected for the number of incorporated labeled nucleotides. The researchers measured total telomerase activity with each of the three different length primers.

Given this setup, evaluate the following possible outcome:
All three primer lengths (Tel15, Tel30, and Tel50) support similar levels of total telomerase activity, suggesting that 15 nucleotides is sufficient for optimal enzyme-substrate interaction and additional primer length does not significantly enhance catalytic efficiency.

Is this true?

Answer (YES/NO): NO